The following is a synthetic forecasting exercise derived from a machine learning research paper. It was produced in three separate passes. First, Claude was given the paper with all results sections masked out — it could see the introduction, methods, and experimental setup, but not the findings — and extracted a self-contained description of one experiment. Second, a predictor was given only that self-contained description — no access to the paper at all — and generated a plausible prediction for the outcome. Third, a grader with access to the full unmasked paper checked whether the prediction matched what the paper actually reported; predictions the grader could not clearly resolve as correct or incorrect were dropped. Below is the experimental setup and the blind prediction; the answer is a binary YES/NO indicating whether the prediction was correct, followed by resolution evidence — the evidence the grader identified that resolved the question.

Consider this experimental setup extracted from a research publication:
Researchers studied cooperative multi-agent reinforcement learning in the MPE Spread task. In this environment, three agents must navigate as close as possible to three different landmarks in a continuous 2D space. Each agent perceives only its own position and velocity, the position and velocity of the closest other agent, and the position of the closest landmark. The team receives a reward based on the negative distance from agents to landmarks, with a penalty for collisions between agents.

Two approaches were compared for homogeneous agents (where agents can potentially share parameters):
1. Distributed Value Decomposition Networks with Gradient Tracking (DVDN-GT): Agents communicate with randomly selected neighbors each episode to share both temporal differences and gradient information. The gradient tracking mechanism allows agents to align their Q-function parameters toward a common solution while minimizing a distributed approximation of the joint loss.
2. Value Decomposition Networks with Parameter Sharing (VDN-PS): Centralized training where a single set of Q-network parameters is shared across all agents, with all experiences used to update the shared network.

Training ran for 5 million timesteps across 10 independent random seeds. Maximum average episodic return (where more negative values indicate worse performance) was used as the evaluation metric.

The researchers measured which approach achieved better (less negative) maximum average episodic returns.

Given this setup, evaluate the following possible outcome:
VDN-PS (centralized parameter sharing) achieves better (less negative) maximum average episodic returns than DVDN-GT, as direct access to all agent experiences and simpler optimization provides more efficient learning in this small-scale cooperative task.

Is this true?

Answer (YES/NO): NO